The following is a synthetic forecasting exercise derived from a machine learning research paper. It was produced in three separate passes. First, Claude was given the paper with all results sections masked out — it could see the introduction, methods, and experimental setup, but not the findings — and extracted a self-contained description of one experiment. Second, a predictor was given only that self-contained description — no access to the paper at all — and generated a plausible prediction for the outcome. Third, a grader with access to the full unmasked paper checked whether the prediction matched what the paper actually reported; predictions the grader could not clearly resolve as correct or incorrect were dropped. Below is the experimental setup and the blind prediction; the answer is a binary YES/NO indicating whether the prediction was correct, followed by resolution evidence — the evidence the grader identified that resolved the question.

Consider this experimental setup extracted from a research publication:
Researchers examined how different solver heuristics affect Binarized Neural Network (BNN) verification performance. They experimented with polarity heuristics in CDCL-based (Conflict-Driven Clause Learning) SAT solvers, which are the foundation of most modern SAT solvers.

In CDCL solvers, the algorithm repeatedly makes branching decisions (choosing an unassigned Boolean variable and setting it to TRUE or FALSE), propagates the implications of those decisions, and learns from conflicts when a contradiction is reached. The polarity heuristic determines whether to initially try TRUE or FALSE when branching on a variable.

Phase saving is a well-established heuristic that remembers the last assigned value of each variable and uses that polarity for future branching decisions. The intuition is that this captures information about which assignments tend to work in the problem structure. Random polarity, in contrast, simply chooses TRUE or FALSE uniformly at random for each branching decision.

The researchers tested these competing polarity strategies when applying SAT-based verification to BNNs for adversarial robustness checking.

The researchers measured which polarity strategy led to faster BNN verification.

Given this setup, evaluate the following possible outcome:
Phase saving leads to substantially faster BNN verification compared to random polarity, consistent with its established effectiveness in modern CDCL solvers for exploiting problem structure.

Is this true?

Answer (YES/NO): NO